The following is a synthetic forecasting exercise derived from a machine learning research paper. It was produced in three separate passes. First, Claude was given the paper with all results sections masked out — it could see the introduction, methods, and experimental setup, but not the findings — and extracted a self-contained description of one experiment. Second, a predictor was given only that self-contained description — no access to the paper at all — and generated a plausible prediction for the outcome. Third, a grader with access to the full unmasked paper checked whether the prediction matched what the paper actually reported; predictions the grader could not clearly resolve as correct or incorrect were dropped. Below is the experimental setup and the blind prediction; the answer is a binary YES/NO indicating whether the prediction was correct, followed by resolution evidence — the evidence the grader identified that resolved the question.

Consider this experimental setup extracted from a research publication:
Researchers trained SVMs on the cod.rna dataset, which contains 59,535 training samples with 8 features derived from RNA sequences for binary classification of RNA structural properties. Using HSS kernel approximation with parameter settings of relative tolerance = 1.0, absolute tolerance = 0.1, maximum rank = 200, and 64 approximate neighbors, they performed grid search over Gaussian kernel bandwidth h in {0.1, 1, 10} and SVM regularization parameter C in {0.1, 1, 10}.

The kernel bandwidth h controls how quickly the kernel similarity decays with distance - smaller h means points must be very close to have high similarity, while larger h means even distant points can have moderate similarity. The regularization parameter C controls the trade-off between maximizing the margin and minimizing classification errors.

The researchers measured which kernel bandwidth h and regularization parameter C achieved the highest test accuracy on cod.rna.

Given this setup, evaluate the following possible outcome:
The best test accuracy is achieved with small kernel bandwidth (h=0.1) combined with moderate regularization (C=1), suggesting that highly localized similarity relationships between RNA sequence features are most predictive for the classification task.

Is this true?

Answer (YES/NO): NO